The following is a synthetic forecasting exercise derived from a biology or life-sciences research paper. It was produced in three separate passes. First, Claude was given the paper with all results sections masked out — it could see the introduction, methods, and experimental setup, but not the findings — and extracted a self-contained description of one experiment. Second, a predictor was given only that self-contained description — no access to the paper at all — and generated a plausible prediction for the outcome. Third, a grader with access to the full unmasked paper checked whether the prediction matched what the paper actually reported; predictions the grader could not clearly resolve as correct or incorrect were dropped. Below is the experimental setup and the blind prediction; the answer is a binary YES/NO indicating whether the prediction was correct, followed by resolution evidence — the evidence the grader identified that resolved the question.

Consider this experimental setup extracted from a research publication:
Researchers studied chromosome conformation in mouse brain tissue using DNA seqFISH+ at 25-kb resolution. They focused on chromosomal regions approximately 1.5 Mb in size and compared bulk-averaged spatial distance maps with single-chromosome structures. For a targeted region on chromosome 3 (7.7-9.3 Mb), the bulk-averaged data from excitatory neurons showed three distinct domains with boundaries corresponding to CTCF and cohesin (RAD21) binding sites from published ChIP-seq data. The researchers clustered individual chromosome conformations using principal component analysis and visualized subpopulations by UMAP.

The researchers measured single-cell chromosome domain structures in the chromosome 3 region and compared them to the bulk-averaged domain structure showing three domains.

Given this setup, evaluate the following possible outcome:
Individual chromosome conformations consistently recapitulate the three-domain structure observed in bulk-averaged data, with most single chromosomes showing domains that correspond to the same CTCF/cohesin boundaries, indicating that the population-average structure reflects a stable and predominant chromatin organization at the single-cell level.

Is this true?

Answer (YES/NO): NO